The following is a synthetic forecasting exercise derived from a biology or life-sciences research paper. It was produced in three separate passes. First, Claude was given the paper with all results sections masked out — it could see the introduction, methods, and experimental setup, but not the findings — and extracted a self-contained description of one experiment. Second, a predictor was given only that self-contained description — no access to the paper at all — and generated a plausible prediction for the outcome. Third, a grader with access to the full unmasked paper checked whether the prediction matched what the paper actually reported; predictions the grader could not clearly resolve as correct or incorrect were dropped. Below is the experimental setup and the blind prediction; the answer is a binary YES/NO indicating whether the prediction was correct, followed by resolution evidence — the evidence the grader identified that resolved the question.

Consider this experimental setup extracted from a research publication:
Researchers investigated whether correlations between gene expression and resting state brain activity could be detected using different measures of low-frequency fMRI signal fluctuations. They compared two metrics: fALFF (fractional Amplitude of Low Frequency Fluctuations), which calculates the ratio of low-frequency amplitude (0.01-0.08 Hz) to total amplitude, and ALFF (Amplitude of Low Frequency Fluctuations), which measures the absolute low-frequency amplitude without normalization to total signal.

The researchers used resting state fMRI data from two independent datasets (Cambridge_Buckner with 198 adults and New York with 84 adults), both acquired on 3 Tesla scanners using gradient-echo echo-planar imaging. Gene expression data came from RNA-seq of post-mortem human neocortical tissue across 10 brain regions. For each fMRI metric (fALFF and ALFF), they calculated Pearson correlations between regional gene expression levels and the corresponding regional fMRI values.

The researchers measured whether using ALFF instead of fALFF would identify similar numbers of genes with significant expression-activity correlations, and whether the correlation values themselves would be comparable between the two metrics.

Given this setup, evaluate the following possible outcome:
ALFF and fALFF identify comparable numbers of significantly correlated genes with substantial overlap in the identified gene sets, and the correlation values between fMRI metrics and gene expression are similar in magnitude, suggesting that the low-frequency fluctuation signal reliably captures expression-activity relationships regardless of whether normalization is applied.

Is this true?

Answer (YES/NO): YES